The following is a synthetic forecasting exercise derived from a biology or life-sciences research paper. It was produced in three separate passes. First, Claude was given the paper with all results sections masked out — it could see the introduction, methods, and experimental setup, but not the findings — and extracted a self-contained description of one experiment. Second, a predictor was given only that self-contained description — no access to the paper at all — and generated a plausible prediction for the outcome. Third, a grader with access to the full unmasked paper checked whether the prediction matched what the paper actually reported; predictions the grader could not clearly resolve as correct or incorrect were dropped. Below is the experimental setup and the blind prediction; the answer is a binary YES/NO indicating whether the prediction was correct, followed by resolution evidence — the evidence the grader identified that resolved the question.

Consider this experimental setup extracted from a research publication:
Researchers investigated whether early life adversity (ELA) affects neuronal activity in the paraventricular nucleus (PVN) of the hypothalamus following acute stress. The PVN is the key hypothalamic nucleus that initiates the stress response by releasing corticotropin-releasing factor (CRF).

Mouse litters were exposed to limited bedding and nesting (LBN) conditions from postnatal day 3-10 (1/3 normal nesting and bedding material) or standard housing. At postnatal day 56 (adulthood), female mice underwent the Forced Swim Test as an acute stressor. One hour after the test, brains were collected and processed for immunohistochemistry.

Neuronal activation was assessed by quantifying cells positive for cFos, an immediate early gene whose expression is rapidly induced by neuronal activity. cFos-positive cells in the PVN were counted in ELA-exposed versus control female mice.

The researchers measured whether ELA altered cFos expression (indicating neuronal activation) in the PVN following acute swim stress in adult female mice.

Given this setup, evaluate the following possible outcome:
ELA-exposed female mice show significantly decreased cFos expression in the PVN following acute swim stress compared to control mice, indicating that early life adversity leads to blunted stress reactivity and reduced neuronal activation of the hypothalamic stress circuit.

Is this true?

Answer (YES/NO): NO